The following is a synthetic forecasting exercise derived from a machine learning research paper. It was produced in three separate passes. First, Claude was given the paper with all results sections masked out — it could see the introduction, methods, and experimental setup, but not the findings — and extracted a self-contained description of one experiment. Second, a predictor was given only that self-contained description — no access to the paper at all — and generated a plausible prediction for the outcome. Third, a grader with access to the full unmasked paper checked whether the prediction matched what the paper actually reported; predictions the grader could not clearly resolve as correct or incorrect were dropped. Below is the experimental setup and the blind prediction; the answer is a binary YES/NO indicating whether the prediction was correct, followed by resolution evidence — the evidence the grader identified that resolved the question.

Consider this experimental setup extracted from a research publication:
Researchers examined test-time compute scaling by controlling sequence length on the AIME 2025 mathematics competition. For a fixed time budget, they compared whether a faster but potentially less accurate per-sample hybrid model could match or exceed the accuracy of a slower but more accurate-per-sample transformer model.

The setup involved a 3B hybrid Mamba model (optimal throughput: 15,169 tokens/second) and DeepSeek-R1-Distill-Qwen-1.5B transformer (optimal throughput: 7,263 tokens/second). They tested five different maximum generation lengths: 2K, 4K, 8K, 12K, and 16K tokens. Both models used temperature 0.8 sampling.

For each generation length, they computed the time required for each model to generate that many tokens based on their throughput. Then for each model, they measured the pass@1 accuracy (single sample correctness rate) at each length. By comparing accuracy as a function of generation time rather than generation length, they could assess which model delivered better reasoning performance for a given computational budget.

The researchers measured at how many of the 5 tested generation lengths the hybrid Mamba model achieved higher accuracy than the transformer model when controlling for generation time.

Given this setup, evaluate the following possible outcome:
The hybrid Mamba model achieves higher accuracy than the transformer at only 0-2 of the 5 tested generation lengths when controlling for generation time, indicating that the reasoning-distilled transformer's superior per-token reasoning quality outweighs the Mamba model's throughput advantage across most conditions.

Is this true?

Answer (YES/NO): NO